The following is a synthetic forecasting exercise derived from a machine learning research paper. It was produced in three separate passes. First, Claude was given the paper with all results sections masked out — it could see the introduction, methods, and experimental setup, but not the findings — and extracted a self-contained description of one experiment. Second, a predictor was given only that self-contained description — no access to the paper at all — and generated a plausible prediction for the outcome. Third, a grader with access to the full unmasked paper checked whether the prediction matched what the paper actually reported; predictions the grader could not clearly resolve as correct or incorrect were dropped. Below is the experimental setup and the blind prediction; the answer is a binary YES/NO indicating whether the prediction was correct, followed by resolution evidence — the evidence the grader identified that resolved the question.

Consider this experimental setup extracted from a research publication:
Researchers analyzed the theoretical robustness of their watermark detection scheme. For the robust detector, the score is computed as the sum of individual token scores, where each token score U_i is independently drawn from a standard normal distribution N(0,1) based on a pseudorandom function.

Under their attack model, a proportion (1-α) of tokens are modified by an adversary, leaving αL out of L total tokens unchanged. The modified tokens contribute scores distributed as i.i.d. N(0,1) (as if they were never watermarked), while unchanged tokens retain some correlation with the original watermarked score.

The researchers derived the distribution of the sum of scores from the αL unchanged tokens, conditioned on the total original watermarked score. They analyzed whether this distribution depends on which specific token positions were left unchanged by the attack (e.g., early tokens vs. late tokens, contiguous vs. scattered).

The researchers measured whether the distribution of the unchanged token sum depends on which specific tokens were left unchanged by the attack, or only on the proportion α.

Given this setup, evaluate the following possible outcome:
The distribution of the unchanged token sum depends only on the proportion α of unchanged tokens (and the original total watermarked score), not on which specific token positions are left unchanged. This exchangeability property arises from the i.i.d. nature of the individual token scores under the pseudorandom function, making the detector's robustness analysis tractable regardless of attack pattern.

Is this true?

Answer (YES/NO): YES